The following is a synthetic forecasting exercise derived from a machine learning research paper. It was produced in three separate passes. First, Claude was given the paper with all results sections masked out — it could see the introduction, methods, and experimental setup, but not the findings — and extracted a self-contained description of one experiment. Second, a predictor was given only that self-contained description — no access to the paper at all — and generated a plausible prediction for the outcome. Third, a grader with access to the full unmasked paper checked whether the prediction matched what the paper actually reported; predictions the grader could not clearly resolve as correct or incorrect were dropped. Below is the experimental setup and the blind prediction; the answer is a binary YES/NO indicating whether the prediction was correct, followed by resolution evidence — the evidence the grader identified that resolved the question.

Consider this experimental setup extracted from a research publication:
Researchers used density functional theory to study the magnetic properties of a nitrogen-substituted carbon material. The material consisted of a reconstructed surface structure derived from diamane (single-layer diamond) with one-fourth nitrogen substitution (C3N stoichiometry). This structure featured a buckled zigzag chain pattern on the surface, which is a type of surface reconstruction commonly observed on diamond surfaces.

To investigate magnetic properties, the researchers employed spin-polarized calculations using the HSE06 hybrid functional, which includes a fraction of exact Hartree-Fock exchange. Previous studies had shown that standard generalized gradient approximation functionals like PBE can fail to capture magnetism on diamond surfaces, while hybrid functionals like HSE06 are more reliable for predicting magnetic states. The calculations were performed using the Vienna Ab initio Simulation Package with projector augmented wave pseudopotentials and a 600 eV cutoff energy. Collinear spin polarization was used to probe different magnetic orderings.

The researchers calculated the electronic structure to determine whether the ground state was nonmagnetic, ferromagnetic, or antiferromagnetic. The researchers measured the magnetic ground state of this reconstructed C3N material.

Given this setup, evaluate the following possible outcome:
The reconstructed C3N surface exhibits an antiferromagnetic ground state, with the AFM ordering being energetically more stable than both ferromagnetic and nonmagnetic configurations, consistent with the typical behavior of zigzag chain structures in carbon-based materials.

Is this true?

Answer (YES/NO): YES